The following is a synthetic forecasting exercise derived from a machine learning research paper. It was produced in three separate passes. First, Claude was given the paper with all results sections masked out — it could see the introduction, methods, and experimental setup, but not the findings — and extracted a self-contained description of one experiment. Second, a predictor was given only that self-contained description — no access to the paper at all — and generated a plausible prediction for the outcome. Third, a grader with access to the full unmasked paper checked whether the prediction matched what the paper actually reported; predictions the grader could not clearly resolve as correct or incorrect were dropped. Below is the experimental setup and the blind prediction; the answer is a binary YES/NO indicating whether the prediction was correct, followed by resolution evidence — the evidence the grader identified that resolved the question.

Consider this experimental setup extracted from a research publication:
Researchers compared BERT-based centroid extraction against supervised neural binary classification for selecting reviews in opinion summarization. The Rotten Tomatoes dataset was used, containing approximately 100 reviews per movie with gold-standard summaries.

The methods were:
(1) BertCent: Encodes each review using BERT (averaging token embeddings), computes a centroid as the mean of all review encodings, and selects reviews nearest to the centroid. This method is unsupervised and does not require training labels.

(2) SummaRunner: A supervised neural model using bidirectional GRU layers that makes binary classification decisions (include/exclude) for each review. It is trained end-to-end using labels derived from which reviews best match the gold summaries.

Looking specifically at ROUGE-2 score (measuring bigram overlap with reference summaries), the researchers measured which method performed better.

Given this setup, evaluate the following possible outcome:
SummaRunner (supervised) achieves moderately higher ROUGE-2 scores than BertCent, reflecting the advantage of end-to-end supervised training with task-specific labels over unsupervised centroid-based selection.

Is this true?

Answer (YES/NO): NO